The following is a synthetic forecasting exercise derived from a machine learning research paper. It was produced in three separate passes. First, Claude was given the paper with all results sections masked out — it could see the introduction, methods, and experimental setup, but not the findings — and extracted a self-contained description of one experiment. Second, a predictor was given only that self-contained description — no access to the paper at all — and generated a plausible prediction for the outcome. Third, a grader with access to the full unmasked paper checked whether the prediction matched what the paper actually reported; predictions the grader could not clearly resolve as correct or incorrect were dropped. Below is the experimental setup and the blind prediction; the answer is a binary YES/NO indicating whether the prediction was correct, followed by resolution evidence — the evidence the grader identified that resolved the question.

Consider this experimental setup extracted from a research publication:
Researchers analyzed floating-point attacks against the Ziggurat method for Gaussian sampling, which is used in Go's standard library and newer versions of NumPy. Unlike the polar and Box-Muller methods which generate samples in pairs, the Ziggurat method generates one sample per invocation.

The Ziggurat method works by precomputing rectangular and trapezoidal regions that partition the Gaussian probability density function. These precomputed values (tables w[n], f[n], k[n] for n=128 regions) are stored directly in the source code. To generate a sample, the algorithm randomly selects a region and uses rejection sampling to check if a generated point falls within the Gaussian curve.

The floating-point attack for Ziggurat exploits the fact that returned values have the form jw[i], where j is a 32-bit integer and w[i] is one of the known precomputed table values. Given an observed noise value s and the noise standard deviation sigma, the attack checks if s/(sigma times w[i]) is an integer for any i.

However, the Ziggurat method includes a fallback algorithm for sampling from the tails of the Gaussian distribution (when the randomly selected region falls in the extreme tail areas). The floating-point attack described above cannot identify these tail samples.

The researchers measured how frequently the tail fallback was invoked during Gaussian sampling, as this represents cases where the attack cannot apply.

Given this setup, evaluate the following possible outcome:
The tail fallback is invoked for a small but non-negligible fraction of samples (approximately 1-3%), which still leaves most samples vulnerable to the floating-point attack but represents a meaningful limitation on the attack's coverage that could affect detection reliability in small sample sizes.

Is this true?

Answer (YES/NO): NO